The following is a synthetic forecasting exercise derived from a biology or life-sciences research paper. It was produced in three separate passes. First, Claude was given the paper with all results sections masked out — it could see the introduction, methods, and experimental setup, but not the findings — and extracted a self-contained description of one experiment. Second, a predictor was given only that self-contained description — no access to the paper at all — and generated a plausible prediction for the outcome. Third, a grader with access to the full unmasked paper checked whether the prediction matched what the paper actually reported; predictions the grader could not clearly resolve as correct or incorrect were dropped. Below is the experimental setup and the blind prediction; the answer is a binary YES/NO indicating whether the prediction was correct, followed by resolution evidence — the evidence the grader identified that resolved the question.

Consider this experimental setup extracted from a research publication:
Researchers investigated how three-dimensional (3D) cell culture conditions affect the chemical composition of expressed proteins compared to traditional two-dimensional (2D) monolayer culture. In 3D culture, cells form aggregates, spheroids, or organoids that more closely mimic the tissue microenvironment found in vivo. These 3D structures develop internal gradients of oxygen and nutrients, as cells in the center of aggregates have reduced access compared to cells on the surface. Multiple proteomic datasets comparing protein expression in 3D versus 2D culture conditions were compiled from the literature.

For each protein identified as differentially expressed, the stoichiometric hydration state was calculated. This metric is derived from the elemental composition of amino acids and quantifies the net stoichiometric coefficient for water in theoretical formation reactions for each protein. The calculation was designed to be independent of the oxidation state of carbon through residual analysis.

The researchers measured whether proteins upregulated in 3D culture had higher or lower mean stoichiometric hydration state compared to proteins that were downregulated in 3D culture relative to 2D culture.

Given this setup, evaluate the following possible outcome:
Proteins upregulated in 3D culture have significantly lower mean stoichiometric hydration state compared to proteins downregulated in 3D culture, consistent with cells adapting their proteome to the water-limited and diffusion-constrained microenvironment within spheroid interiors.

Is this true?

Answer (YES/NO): YES